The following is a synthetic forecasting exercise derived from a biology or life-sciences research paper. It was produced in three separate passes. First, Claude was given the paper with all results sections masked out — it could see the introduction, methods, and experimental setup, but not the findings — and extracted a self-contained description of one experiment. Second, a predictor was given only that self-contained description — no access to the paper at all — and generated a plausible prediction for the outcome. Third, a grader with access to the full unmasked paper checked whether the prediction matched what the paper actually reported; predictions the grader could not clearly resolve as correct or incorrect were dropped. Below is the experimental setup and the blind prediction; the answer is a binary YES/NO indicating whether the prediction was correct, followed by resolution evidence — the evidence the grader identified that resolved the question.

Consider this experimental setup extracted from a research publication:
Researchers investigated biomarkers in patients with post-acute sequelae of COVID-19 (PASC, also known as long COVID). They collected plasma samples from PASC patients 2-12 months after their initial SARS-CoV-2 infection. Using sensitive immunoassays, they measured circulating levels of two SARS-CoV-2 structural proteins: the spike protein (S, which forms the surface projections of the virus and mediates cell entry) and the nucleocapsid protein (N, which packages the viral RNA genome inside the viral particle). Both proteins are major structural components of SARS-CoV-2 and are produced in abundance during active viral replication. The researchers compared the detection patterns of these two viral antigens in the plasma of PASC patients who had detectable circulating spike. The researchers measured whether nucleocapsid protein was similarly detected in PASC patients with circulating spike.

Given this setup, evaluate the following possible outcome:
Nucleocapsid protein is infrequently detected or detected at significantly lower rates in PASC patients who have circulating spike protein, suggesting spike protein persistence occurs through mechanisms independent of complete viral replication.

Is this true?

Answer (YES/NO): YES